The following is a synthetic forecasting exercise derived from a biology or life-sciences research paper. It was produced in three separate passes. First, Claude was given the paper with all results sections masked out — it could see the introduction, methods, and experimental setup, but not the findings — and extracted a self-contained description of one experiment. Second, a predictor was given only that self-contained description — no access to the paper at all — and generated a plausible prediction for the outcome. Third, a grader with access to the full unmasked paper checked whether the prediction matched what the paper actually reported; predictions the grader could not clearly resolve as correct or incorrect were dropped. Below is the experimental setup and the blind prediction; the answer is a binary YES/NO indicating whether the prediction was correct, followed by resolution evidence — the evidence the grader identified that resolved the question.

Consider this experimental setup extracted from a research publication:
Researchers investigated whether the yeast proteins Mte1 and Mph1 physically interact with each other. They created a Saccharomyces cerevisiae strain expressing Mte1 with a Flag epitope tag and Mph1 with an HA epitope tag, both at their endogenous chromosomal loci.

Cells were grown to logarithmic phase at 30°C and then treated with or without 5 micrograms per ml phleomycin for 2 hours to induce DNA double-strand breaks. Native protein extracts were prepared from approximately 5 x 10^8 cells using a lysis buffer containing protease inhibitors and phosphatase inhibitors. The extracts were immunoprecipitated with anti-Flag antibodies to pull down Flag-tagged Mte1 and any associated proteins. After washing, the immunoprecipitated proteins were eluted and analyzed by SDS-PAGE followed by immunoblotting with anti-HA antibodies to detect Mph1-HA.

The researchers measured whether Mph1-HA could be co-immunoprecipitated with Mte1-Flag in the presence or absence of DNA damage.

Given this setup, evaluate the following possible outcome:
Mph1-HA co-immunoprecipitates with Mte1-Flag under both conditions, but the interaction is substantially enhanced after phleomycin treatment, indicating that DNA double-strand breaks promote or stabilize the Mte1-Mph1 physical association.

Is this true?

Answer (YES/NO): NO